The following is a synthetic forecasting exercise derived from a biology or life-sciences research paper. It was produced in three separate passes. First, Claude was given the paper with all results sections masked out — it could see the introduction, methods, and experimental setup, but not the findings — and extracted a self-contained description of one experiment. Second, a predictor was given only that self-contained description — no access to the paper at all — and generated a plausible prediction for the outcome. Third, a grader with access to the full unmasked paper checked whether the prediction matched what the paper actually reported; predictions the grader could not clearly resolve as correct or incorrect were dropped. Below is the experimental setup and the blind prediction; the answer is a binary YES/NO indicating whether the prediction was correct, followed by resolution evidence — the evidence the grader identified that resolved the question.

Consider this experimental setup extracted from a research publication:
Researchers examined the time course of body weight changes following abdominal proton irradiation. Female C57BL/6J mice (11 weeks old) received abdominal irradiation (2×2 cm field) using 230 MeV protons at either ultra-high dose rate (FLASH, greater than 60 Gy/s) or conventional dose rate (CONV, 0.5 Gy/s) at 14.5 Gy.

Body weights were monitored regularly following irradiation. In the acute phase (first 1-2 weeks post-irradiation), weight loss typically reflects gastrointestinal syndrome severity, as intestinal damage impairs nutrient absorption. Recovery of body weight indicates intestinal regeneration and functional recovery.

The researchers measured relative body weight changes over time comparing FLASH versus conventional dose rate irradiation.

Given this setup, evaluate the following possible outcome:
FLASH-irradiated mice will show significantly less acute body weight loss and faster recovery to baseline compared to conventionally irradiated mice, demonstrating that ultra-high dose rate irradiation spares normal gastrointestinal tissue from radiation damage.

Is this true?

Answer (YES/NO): NO